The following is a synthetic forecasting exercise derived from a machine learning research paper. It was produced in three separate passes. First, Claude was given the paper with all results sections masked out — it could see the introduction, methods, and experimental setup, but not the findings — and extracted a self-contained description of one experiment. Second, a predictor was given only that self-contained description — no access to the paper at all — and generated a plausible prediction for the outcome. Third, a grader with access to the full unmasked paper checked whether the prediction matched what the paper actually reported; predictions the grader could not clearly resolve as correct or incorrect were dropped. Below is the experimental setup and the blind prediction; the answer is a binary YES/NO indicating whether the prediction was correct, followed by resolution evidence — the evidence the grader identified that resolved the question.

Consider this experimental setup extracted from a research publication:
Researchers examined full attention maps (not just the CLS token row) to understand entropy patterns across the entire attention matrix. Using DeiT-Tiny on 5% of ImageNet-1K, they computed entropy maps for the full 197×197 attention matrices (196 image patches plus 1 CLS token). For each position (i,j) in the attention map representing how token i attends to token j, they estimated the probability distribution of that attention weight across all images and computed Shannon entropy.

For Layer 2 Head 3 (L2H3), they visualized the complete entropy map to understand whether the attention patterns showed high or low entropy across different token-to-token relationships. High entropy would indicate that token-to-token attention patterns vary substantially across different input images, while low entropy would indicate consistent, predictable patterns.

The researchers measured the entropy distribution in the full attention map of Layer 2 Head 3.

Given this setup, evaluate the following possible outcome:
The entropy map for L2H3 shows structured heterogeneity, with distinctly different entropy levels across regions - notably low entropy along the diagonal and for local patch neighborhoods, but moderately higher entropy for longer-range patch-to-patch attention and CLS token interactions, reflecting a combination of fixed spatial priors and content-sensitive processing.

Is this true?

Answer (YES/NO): NO